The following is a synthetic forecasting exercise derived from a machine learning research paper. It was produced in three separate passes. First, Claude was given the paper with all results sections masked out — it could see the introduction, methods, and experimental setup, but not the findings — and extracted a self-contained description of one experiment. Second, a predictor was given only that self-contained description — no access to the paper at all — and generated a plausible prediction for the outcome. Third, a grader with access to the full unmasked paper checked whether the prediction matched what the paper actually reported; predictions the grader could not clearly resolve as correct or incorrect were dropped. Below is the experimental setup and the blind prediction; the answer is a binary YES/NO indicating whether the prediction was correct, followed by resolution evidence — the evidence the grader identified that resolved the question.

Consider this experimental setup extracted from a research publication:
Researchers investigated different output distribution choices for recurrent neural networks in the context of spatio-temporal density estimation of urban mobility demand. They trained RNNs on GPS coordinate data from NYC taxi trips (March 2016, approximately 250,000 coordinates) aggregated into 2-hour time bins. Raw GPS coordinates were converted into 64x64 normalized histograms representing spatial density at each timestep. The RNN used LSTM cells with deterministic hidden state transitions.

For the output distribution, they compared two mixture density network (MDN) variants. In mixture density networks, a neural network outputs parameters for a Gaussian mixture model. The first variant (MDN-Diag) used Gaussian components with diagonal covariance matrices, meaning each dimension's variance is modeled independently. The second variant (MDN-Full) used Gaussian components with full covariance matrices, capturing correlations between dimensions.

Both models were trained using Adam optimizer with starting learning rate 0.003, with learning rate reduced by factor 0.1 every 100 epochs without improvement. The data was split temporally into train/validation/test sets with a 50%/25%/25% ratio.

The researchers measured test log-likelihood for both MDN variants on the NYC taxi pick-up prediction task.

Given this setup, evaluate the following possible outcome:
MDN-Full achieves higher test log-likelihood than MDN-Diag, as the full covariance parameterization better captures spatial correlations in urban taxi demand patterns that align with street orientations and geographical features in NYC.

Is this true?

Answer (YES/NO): YES